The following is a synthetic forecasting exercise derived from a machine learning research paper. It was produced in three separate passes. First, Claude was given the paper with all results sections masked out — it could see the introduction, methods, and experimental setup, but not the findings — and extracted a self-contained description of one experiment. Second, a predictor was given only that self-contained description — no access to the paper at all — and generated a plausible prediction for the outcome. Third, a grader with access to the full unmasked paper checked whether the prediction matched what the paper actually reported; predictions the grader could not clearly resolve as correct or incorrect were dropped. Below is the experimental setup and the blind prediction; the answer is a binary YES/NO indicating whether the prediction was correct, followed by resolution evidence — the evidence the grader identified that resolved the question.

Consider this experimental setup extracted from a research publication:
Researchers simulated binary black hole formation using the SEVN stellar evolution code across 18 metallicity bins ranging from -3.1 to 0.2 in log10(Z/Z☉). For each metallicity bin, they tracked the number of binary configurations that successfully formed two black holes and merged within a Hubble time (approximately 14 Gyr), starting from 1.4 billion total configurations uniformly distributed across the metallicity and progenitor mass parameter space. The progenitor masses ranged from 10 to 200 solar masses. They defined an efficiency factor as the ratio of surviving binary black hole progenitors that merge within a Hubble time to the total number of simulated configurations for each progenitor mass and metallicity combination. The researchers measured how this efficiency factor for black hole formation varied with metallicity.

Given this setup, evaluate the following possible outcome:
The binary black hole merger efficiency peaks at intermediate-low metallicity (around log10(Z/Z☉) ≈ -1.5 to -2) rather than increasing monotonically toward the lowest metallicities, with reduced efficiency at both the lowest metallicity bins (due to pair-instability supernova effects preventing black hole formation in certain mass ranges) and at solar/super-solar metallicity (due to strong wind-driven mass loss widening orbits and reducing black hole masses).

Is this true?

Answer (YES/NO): NO